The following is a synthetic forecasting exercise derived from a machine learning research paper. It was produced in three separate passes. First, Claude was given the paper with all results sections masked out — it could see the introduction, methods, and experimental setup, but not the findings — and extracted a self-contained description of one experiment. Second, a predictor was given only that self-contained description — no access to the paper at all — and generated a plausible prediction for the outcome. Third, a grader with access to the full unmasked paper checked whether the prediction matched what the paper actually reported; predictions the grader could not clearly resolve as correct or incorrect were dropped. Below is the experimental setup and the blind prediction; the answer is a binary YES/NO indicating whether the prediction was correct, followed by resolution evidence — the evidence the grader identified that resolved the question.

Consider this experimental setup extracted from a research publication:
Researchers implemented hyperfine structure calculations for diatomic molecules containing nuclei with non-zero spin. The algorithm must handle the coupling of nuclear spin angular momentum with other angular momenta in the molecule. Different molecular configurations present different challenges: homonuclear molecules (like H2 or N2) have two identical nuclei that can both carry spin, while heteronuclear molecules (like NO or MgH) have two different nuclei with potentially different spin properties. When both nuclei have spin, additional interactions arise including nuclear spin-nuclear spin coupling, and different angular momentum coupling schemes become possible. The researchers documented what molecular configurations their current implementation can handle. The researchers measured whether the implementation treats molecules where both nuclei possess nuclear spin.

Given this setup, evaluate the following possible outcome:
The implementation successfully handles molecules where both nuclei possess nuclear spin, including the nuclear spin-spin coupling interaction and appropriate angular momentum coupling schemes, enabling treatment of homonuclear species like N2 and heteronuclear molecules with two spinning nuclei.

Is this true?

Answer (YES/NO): NO